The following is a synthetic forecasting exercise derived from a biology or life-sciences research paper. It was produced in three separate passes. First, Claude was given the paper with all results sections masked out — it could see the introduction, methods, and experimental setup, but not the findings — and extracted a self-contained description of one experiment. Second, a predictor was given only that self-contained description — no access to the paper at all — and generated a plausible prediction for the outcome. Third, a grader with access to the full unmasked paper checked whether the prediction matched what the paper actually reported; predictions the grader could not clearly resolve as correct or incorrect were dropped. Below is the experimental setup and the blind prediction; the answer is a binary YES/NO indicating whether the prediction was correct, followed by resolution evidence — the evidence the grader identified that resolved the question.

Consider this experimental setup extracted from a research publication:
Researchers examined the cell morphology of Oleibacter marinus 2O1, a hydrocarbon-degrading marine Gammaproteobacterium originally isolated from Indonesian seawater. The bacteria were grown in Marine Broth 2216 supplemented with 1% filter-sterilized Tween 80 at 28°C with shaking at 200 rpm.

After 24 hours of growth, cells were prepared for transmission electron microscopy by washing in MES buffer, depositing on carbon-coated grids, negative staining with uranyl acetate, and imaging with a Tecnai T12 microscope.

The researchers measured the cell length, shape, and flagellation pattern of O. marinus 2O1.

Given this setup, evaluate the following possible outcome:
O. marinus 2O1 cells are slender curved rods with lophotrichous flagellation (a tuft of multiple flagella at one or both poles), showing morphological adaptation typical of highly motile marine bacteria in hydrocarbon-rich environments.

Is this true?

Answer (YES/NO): NO